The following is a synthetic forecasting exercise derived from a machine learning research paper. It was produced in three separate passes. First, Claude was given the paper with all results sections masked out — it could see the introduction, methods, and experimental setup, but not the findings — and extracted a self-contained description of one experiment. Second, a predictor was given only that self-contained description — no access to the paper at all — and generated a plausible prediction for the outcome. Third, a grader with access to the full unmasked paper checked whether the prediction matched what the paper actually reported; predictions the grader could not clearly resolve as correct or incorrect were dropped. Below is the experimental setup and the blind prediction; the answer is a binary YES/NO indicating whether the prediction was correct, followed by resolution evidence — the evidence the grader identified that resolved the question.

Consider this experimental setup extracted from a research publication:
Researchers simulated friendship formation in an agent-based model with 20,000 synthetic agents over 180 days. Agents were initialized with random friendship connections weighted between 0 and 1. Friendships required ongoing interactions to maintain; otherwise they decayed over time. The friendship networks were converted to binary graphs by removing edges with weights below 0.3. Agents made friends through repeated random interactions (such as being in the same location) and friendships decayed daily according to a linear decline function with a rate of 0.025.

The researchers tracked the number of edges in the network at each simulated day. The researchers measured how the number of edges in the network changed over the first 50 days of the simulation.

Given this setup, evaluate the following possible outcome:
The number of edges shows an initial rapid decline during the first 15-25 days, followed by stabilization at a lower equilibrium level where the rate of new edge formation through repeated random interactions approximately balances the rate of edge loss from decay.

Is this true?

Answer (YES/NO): NO